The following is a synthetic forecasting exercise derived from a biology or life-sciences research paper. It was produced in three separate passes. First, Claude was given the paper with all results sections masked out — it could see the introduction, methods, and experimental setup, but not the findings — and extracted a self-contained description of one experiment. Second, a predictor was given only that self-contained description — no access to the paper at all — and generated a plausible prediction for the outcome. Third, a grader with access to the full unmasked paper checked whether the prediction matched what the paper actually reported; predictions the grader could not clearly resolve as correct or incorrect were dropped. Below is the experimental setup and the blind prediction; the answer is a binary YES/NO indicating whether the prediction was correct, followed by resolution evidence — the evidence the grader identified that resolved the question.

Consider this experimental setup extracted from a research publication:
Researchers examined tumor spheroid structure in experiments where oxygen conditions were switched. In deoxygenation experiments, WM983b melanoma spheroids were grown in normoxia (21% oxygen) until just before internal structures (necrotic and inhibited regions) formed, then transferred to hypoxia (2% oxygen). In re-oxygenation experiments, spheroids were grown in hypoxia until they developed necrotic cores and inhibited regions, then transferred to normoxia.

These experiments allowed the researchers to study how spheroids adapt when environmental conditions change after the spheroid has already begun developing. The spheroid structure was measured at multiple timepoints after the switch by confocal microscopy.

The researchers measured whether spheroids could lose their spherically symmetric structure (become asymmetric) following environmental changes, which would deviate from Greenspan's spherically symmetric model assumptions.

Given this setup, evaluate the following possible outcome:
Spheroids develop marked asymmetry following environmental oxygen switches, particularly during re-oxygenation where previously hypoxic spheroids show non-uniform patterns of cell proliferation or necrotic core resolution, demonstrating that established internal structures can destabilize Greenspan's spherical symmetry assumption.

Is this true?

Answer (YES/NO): YES